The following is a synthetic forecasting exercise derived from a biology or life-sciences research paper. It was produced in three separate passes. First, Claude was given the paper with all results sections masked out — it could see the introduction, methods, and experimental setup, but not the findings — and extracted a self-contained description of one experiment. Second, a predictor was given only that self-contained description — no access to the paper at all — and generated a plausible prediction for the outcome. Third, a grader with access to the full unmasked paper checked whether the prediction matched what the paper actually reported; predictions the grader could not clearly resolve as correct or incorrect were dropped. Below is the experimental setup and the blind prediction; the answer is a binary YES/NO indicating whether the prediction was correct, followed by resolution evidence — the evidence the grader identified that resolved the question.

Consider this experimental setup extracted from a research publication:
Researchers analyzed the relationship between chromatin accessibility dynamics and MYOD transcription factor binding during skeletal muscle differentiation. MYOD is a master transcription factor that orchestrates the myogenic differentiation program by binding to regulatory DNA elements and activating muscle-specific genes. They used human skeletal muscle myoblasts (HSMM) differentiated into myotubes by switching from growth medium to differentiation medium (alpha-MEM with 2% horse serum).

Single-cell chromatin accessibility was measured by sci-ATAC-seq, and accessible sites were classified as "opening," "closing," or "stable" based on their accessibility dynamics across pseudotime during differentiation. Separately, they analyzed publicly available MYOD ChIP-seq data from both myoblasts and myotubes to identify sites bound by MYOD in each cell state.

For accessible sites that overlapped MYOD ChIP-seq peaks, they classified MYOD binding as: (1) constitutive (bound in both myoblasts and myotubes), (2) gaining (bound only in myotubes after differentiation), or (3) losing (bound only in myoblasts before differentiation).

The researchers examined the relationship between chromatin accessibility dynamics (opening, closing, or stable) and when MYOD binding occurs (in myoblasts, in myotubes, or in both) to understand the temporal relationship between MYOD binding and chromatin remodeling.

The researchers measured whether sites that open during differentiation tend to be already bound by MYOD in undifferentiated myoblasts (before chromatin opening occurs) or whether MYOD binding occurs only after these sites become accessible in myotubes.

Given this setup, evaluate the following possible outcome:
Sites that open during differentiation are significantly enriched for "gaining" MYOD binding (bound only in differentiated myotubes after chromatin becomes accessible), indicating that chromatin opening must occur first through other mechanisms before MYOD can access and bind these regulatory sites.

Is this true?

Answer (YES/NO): NO